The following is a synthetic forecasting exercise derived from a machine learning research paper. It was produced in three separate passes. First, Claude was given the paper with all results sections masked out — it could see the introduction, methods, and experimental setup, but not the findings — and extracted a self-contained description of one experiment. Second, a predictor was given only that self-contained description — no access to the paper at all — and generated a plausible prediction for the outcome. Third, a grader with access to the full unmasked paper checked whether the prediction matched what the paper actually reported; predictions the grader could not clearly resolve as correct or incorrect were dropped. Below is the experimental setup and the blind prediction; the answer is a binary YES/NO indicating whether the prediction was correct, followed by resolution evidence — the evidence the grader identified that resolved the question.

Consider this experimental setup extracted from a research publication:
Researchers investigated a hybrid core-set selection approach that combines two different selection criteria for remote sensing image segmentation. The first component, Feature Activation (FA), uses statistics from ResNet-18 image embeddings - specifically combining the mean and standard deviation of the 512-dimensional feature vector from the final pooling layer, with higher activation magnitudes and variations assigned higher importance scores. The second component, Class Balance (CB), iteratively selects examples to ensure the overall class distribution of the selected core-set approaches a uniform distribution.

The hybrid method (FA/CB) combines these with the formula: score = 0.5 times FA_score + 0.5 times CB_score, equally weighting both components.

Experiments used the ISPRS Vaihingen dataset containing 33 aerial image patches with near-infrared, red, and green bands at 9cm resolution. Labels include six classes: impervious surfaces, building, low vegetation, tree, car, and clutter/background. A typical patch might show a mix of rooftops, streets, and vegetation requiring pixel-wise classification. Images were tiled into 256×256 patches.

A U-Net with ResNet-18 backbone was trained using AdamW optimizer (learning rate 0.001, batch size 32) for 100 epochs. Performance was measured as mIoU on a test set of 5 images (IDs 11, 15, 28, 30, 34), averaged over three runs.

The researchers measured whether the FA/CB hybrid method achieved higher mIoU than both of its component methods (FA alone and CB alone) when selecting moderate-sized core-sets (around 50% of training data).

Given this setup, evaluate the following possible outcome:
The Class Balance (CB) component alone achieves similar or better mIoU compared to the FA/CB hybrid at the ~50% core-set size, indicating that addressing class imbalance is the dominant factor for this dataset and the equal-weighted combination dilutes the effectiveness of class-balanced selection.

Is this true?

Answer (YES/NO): NO